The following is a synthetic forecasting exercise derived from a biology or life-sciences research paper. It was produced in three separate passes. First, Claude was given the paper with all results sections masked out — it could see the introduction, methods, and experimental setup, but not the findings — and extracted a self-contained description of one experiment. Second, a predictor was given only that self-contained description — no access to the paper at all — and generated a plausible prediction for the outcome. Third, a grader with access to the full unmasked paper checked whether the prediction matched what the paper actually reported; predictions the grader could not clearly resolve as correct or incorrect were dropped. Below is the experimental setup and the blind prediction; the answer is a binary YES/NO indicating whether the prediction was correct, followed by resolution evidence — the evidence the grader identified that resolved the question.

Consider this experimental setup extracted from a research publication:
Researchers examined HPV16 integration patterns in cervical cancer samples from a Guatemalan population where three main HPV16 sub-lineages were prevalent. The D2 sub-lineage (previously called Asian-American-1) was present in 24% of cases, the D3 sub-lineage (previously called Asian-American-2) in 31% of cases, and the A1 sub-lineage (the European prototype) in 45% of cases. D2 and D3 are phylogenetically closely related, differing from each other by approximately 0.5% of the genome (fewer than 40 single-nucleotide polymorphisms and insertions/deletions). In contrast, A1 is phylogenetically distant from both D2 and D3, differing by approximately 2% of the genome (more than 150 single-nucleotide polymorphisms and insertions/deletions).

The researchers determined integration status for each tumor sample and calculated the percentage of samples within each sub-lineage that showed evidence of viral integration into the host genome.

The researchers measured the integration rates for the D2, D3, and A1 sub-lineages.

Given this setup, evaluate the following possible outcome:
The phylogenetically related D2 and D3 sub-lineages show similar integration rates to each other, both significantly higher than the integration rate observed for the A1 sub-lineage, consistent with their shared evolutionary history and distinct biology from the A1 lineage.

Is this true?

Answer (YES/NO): NO